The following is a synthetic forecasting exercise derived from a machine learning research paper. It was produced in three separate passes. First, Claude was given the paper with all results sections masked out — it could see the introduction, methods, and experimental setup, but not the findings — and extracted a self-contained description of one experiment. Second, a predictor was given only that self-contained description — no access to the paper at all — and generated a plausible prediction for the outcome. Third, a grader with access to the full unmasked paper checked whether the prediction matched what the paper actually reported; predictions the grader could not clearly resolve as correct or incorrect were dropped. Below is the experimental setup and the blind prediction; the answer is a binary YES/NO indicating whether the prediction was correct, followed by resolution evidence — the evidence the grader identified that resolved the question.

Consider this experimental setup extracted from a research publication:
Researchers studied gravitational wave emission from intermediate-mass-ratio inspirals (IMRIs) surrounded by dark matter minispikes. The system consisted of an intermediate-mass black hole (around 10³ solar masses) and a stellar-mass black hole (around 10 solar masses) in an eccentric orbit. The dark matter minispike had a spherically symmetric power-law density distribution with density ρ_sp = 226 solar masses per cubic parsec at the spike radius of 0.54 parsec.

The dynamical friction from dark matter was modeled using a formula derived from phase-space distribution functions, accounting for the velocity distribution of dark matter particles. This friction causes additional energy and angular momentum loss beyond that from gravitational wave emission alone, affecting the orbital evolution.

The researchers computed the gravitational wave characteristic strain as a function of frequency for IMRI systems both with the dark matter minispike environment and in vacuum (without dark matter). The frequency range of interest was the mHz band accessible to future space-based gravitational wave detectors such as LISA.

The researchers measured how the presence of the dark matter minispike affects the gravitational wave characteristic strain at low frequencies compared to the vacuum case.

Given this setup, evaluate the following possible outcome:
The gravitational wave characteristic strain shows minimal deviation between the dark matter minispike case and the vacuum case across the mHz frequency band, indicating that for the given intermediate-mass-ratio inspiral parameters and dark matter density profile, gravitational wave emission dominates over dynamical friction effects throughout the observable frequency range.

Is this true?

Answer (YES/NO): NO